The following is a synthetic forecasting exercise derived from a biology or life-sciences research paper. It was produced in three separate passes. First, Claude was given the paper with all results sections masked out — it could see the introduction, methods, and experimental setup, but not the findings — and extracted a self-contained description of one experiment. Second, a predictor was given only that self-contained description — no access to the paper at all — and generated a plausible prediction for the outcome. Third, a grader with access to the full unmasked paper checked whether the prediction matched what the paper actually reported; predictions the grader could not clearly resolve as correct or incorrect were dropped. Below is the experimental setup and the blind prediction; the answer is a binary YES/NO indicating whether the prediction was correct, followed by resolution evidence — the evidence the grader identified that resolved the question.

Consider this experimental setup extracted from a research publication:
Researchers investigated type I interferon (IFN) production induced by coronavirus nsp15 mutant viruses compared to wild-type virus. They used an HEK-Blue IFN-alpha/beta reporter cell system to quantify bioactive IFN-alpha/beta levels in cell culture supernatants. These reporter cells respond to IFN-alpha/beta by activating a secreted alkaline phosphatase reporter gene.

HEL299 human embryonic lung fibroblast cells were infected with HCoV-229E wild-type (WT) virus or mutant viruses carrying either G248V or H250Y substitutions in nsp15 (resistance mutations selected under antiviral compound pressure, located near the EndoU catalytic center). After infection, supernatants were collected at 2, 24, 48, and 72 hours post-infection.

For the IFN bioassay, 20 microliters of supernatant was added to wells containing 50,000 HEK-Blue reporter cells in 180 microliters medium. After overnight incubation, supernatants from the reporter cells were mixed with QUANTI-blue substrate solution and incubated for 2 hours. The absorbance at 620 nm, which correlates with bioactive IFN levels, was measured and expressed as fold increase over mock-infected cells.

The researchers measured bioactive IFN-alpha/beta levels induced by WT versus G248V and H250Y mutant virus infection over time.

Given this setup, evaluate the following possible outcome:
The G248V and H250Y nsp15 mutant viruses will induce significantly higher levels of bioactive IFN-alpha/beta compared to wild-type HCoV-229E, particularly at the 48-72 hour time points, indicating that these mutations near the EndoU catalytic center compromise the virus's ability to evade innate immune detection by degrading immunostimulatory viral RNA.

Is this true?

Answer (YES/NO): YES